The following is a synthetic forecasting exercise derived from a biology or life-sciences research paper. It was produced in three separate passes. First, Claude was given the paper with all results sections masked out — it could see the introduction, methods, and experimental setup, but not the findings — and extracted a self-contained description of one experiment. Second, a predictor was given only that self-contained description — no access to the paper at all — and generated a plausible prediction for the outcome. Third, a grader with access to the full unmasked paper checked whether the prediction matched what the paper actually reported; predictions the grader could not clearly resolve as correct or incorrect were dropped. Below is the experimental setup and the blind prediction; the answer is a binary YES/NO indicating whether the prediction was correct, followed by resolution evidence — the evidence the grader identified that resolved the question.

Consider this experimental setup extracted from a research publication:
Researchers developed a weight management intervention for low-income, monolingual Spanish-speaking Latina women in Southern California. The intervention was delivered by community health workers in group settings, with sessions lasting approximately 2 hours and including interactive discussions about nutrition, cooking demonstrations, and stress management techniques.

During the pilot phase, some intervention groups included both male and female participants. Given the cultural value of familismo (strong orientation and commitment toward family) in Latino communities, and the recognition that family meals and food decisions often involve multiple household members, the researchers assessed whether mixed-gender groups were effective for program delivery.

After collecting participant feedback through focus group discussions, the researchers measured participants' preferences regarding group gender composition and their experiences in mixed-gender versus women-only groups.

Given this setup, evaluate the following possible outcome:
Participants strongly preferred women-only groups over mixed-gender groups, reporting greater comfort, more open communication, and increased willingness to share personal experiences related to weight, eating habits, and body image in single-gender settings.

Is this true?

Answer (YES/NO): YES